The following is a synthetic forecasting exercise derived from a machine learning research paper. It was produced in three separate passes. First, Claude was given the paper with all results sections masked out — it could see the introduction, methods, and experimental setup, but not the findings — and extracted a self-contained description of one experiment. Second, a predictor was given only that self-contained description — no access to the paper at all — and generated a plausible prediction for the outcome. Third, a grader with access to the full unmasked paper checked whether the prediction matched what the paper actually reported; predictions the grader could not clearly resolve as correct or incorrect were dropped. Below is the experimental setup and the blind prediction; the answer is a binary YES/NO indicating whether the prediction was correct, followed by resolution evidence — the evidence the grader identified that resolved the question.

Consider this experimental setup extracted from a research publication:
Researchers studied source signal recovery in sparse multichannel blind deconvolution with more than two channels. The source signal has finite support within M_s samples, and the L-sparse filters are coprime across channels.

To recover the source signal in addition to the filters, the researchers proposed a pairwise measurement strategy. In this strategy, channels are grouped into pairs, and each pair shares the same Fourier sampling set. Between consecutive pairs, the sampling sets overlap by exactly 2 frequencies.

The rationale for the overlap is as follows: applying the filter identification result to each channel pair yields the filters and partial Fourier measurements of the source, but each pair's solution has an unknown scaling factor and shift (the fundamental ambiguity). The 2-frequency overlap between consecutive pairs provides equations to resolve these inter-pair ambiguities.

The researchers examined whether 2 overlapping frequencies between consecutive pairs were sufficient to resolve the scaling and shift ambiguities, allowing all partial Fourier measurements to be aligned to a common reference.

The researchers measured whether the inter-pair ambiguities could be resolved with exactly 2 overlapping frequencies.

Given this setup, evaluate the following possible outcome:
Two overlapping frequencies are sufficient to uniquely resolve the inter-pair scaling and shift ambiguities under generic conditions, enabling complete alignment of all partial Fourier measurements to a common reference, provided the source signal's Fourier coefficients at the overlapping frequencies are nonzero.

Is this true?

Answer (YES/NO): YES